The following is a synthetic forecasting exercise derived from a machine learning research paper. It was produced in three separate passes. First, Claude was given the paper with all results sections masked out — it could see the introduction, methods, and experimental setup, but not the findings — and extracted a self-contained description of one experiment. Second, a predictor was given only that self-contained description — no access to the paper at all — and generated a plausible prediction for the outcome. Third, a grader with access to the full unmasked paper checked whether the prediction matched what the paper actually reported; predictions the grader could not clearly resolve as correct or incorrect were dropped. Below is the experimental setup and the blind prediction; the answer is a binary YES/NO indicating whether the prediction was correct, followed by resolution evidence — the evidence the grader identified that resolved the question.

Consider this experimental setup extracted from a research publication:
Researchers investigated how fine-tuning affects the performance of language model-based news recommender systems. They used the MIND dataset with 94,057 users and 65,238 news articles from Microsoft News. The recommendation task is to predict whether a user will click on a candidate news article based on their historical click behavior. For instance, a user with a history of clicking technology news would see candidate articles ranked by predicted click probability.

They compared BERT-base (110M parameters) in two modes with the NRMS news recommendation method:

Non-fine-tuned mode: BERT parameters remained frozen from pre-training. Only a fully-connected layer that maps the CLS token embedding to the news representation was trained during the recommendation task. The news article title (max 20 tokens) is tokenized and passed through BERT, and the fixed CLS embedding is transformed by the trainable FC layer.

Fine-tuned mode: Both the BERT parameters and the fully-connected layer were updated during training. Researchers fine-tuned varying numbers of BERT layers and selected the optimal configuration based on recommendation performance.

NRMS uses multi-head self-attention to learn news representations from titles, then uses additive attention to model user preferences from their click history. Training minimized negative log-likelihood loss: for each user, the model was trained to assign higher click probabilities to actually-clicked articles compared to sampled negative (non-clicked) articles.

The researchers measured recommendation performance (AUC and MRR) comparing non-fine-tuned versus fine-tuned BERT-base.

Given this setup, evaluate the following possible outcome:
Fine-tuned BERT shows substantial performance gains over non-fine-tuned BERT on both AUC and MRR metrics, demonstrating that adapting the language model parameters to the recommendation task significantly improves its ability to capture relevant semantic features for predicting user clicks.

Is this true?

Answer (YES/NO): YES